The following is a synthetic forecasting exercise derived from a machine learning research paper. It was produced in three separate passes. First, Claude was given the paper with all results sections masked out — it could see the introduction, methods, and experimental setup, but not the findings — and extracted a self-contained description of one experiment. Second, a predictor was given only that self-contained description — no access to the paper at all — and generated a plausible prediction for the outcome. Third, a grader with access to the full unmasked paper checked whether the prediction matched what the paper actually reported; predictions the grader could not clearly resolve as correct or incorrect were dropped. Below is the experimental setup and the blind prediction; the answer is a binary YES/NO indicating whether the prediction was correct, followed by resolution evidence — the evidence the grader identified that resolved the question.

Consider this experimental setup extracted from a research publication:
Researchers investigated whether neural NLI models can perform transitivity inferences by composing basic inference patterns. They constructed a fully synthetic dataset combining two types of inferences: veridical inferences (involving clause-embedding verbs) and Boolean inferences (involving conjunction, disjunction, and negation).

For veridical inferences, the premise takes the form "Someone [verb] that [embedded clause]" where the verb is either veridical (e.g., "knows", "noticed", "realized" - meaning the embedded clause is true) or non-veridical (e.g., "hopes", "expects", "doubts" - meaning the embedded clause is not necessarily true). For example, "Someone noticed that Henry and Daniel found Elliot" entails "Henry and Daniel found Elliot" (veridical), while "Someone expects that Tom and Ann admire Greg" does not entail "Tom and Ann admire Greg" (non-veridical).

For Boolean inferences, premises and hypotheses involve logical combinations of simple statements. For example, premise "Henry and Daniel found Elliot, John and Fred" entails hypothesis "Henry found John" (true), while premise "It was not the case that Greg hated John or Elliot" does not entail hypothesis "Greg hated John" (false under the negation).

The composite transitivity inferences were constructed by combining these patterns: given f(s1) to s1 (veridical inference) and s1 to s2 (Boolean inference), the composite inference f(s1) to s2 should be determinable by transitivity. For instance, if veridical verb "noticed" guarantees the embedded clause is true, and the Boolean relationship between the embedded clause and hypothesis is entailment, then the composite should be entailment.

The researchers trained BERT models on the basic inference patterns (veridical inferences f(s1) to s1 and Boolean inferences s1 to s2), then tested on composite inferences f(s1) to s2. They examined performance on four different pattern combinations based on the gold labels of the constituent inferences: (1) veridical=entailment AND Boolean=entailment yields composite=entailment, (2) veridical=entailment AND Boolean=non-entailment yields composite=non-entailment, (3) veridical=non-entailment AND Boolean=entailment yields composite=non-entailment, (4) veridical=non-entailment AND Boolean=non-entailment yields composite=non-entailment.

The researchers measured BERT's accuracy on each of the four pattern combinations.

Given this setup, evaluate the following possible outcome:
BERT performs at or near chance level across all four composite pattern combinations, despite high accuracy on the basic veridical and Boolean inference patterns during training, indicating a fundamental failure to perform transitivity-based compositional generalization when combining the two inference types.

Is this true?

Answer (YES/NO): NO